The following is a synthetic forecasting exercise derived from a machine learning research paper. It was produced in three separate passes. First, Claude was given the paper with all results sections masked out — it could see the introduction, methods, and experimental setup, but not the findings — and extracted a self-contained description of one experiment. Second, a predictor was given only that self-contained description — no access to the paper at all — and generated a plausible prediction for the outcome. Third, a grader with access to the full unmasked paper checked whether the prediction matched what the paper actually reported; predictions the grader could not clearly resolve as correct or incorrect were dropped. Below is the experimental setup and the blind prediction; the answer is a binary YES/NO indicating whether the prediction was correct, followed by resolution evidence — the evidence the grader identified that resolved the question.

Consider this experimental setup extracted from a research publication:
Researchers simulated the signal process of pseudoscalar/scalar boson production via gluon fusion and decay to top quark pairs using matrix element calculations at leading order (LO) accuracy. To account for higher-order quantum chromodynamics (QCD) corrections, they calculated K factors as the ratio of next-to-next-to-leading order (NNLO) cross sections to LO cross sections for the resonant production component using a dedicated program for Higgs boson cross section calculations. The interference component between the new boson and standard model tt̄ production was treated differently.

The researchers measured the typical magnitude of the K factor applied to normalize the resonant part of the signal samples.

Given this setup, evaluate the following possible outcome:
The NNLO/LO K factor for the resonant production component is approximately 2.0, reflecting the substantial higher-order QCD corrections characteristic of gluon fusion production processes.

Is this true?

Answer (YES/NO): YES